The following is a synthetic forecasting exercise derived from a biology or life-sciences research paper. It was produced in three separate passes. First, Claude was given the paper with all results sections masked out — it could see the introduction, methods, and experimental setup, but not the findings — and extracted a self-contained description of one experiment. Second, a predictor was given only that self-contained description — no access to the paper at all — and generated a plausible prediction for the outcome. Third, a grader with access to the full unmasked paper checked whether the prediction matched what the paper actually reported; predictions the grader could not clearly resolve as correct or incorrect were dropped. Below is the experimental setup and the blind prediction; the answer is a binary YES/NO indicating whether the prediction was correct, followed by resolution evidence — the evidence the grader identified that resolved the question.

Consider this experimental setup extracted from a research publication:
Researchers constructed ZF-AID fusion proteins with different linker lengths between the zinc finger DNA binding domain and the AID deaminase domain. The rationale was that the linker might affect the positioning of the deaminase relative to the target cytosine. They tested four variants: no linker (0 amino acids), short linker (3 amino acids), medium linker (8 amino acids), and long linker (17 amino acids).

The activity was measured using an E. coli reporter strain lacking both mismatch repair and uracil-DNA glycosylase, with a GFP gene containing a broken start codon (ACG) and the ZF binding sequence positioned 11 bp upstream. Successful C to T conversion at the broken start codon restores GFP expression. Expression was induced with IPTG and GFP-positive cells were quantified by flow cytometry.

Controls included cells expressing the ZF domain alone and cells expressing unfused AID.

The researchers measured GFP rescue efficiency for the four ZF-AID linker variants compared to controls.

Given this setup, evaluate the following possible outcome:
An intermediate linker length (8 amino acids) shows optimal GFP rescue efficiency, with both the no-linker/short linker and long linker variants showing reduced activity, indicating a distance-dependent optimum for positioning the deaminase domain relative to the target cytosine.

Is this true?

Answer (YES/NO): NO